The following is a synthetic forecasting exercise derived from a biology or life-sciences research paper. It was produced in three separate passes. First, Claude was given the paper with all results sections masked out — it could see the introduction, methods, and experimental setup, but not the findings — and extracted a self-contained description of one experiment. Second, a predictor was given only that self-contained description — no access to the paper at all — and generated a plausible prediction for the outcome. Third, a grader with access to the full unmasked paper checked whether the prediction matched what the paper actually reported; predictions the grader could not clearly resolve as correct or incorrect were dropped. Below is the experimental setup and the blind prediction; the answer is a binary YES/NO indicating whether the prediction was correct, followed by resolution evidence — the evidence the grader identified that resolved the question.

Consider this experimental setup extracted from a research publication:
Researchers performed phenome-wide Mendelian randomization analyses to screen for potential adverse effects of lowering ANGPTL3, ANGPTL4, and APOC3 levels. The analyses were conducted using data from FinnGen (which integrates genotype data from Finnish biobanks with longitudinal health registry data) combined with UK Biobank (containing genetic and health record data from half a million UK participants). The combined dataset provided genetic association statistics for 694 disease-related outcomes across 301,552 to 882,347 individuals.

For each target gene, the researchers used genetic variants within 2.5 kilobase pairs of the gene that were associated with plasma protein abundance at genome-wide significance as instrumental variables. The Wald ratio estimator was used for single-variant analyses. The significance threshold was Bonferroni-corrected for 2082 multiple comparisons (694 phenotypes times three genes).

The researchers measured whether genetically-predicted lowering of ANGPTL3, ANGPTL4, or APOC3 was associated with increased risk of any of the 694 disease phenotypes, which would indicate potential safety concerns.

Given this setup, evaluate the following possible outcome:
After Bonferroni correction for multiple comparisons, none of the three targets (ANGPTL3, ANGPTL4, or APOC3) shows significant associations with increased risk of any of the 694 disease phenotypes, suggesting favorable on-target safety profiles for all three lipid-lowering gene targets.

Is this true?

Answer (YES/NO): YES